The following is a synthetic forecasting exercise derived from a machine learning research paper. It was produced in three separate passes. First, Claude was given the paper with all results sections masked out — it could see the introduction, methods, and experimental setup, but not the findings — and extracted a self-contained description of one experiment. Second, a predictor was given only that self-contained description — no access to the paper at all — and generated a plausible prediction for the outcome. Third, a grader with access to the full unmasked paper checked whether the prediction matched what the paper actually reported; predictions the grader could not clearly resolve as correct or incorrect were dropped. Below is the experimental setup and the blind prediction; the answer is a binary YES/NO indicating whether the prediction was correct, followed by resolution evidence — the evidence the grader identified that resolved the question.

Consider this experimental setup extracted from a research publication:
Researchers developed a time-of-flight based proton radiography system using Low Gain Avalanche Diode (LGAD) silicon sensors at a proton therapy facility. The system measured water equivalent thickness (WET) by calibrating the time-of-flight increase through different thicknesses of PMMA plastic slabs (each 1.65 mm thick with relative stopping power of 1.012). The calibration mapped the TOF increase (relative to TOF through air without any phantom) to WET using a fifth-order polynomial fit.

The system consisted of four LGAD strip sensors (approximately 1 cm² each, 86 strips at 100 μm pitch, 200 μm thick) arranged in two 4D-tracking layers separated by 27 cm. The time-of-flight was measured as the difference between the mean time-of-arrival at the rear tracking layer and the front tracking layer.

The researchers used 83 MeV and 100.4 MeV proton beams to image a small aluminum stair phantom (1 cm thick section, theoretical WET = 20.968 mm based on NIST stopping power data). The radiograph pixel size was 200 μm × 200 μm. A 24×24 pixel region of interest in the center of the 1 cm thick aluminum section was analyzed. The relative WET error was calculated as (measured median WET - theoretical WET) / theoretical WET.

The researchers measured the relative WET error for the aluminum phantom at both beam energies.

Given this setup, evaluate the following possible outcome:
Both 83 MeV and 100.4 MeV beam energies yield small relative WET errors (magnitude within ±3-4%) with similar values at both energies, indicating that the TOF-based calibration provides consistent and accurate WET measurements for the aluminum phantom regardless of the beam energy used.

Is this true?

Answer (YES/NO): NO